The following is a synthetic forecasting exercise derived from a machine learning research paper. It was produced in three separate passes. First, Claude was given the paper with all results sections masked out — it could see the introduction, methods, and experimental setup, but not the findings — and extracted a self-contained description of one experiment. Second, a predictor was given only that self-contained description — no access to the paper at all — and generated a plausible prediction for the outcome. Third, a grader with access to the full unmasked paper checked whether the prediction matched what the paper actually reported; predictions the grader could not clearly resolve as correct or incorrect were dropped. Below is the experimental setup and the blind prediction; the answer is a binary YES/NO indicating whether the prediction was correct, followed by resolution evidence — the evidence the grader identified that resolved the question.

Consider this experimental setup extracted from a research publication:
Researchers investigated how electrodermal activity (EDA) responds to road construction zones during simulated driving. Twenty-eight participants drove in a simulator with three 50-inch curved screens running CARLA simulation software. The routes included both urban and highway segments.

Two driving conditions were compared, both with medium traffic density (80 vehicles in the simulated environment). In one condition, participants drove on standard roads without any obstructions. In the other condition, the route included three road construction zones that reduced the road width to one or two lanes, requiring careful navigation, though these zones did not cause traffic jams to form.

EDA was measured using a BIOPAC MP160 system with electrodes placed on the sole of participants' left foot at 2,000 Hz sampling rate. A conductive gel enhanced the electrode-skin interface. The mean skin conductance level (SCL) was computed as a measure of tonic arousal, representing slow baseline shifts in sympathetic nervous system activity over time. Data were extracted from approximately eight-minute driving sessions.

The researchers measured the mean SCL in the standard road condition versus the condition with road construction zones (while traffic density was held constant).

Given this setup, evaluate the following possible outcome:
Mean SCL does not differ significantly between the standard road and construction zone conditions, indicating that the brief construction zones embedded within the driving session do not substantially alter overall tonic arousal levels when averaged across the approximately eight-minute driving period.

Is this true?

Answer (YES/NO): NO